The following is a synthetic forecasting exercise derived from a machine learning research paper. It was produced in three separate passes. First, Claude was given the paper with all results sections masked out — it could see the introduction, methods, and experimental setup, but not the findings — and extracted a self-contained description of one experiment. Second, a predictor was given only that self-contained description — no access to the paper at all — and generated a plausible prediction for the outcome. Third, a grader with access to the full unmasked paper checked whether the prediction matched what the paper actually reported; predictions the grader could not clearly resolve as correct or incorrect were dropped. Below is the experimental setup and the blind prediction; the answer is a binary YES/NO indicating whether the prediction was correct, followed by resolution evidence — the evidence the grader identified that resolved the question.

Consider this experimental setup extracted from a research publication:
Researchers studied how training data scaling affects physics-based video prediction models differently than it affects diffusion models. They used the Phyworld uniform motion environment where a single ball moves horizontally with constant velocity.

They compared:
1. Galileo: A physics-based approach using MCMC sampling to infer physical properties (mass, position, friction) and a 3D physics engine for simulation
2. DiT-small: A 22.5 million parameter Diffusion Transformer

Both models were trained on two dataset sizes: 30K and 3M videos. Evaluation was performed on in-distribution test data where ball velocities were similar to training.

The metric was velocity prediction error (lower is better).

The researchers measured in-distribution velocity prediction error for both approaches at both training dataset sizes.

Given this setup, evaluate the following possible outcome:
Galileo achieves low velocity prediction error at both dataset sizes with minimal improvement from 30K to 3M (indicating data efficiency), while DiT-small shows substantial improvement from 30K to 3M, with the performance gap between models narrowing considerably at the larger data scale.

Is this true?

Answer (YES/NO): YES